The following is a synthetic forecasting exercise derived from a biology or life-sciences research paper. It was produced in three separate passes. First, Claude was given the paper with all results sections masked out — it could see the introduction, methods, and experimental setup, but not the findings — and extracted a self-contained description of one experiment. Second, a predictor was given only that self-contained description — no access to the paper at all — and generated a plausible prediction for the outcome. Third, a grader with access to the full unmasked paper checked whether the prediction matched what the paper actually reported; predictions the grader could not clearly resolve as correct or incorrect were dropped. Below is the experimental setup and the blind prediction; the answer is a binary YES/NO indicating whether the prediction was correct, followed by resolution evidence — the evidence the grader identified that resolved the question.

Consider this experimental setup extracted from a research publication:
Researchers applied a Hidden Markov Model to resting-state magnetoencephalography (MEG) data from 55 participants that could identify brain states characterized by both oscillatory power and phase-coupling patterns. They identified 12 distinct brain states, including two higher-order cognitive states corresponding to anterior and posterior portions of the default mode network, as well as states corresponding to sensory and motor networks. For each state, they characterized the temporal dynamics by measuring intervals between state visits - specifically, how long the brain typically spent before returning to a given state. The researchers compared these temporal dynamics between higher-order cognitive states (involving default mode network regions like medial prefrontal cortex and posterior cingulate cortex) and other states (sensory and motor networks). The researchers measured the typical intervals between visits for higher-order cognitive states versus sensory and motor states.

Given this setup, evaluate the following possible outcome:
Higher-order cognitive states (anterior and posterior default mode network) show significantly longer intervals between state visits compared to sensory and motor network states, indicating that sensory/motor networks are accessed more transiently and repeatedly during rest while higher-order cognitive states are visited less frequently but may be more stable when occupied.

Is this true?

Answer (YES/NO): YES